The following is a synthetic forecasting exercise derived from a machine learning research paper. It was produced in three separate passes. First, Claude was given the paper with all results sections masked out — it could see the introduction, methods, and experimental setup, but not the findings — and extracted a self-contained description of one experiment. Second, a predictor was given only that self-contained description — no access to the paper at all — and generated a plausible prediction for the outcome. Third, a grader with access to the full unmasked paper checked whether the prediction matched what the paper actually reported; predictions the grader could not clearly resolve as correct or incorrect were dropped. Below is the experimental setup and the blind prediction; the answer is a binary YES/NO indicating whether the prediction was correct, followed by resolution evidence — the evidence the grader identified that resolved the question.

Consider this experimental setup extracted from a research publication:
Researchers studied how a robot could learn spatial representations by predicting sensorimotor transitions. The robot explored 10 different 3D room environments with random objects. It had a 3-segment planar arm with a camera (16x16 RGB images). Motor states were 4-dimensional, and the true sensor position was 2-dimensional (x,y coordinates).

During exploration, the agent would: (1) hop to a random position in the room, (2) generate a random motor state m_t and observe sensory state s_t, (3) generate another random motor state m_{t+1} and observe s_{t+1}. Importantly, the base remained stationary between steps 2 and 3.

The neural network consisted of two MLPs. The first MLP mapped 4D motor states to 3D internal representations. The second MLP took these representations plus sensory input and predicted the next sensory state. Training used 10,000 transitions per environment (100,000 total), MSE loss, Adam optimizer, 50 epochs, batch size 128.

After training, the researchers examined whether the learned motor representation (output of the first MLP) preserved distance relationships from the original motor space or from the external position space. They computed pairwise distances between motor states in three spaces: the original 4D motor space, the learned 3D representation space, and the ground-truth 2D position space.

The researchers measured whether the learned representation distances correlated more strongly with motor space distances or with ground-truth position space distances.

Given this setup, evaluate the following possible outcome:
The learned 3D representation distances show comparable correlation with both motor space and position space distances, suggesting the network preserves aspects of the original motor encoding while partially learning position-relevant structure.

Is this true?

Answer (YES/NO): NO